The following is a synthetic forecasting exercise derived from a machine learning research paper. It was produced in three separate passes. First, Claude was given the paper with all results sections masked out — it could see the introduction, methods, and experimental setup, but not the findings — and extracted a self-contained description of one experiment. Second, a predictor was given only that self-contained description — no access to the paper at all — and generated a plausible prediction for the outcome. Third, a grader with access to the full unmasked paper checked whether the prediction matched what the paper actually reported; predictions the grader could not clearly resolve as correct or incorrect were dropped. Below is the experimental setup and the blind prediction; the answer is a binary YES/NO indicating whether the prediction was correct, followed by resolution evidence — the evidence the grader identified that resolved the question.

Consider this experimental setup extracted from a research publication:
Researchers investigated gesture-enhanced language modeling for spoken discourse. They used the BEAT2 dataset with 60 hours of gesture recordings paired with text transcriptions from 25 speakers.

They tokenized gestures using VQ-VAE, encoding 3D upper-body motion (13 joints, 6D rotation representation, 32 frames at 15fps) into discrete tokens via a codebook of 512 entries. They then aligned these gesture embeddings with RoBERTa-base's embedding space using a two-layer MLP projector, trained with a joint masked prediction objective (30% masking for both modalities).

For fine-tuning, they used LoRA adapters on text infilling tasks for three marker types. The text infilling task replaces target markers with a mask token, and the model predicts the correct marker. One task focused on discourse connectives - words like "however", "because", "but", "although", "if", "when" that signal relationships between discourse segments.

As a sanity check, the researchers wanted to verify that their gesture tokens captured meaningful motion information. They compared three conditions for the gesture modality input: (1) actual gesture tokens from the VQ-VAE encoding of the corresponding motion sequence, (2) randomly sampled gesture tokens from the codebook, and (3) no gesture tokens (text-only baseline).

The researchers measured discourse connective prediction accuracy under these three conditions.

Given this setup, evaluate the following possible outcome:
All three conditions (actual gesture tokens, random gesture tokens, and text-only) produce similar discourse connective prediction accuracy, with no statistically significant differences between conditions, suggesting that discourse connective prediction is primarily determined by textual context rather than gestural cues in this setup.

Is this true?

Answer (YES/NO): NO